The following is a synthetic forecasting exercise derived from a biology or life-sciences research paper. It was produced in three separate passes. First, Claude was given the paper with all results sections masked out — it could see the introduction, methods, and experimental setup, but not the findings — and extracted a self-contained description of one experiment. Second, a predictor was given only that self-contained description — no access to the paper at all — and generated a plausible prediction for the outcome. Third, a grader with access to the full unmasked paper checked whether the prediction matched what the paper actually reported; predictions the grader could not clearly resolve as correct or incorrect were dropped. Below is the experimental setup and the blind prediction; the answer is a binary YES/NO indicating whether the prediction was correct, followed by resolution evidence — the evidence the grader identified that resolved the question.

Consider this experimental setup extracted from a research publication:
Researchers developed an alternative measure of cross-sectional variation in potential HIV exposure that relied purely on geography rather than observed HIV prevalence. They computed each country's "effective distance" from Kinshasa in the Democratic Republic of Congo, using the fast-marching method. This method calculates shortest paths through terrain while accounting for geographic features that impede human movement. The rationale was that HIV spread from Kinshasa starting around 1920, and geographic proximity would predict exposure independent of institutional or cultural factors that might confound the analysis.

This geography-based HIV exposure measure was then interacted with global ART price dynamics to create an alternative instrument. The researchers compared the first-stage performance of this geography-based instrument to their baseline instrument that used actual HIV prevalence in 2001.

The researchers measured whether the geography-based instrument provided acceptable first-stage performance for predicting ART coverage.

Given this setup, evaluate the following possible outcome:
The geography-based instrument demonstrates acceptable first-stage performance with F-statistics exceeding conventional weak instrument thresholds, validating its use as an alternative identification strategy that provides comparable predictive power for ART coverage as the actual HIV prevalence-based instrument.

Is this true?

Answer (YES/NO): NO